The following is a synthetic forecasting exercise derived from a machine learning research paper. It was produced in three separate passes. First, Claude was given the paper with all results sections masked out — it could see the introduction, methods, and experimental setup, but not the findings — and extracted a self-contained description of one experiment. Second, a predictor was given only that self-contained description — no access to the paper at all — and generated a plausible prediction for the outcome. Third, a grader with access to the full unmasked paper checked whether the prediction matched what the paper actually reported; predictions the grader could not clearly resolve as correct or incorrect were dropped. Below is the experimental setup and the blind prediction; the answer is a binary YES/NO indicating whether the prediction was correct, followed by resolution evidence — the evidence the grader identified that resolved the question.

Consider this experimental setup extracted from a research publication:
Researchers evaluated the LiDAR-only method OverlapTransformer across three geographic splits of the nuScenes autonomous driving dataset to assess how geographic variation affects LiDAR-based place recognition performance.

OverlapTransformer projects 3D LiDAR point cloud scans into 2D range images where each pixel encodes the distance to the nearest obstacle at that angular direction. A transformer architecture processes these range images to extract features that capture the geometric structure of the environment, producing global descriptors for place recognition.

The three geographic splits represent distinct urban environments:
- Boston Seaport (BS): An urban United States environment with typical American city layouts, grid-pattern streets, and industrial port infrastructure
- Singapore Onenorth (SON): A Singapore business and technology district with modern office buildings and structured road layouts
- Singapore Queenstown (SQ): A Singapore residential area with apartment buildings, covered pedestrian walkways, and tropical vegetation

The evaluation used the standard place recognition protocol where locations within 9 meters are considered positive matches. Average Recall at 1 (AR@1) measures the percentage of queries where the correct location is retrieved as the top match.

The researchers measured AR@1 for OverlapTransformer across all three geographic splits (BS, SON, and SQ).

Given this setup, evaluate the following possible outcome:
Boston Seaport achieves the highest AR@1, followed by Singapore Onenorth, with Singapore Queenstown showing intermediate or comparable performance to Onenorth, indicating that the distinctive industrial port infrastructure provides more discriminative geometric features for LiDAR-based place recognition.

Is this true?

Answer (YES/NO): NO